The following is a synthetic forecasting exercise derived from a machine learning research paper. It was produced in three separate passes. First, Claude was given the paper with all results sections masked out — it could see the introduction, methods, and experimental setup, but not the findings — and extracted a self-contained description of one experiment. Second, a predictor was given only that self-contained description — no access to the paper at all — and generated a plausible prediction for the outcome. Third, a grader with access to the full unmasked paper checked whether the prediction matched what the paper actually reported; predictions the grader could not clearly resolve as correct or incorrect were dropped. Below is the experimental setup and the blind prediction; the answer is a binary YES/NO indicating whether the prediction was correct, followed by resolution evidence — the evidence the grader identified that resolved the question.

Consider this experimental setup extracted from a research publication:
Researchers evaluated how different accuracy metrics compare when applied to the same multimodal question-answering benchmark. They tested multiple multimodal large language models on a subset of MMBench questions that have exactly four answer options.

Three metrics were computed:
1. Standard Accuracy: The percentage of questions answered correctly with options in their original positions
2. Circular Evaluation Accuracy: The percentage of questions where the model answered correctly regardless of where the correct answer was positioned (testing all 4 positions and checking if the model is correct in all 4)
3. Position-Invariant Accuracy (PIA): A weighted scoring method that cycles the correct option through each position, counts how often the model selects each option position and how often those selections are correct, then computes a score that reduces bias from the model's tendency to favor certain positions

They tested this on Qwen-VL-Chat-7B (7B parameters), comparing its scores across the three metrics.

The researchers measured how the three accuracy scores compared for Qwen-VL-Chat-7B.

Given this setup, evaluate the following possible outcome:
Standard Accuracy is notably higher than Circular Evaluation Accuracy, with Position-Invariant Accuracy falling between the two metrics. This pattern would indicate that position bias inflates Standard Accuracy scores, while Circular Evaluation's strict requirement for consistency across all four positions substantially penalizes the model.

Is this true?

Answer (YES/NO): NO